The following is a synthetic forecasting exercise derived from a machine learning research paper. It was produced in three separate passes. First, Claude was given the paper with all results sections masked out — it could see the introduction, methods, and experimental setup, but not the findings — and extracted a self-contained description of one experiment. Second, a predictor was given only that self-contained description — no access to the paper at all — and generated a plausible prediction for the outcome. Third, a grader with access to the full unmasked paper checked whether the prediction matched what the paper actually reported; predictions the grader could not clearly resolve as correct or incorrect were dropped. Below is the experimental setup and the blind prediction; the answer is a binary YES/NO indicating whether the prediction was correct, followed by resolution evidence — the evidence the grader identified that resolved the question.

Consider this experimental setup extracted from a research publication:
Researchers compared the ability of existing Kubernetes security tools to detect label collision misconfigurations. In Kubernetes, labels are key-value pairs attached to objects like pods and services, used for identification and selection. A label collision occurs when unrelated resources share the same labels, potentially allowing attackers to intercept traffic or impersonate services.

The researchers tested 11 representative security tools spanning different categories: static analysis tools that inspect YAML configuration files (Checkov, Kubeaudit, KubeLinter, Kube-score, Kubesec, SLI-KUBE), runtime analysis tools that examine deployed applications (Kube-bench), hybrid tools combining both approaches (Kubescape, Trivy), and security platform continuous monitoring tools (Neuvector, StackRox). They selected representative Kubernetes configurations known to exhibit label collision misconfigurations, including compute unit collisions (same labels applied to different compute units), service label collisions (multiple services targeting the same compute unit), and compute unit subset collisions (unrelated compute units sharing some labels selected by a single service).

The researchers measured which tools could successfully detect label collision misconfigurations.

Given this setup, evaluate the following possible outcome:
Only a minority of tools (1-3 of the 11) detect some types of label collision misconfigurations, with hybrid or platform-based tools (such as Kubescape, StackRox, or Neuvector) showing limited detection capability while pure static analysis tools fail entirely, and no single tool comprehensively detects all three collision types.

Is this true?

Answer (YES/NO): NO